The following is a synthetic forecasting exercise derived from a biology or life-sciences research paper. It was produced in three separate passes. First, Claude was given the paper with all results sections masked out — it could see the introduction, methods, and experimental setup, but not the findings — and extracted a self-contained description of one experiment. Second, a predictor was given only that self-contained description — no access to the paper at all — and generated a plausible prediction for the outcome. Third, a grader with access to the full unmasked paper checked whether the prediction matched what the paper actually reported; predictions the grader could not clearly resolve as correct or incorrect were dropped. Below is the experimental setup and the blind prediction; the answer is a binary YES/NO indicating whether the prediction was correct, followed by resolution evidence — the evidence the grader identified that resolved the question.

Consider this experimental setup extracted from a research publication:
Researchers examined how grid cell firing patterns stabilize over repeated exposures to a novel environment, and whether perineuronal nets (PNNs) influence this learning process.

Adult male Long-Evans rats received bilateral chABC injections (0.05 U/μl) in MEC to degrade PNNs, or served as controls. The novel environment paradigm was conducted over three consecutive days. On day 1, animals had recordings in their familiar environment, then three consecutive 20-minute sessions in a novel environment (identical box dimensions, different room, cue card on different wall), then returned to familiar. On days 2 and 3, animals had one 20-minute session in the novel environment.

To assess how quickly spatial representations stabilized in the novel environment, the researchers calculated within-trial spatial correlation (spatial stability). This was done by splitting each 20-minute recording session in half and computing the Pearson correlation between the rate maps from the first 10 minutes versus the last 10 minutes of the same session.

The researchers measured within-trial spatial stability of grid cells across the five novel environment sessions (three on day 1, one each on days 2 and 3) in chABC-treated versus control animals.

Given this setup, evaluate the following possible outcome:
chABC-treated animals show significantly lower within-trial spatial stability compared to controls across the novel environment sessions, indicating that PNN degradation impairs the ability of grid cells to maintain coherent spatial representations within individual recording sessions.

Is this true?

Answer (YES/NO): YES